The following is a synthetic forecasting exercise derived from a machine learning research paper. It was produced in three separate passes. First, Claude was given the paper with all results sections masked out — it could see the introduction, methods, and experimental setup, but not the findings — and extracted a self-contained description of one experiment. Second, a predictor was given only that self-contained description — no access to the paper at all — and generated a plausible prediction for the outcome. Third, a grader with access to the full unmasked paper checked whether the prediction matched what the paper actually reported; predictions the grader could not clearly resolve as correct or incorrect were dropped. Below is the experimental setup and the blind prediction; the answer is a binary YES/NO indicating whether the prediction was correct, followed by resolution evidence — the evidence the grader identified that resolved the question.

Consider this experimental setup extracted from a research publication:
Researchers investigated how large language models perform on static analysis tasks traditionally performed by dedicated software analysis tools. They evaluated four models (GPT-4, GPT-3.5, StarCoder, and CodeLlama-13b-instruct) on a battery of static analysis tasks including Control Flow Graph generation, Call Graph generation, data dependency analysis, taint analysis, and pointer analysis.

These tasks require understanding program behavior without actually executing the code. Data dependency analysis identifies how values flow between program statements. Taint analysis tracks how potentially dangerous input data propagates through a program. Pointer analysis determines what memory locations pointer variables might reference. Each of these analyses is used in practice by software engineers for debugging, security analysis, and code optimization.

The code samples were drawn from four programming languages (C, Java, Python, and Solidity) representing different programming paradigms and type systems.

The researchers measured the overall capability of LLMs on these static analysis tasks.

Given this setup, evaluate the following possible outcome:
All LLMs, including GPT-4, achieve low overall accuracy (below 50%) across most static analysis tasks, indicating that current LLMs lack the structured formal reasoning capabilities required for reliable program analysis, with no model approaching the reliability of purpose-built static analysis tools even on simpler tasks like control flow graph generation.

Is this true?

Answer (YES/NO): NO